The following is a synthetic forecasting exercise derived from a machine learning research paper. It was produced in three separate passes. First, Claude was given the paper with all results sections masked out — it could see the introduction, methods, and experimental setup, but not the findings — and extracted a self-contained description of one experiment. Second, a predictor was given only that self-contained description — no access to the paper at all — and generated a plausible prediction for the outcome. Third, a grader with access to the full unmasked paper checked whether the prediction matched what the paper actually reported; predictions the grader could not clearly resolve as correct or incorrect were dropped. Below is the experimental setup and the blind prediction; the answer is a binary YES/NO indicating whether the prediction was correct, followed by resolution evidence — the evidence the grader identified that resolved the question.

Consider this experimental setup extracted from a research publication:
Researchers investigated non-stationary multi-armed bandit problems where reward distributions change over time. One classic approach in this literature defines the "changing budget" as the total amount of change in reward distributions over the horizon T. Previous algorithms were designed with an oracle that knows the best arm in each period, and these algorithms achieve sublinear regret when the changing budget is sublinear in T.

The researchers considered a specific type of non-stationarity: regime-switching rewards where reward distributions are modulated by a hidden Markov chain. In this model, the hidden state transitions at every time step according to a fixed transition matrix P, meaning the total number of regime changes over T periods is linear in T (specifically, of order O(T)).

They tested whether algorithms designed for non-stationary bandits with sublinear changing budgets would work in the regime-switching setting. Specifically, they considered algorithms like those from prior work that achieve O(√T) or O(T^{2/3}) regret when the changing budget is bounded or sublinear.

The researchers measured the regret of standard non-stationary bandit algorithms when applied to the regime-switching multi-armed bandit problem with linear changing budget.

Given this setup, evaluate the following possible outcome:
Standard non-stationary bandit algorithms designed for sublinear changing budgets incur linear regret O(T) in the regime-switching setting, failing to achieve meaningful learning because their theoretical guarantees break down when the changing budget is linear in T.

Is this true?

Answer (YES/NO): YES